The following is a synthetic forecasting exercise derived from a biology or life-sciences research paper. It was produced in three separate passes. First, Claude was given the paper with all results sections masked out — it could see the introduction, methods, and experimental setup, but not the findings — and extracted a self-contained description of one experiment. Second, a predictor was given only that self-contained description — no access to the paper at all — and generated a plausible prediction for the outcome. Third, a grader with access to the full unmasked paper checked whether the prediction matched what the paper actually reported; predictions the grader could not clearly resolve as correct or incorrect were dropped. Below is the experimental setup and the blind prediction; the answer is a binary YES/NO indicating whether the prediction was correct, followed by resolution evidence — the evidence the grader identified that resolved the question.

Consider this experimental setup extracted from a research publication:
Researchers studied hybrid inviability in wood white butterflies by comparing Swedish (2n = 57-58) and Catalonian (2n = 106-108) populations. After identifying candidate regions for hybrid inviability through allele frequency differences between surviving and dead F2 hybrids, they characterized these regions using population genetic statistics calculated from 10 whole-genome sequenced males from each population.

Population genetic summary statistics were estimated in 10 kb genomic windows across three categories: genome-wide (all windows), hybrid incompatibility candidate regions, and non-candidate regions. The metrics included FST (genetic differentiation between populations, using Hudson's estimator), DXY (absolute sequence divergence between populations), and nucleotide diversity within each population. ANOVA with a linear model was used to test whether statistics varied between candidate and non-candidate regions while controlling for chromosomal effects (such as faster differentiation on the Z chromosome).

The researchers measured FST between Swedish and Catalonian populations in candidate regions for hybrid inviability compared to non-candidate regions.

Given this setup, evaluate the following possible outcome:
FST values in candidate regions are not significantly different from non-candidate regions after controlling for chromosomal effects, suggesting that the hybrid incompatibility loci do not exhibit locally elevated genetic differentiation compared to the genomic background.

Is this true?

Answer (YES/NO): NO